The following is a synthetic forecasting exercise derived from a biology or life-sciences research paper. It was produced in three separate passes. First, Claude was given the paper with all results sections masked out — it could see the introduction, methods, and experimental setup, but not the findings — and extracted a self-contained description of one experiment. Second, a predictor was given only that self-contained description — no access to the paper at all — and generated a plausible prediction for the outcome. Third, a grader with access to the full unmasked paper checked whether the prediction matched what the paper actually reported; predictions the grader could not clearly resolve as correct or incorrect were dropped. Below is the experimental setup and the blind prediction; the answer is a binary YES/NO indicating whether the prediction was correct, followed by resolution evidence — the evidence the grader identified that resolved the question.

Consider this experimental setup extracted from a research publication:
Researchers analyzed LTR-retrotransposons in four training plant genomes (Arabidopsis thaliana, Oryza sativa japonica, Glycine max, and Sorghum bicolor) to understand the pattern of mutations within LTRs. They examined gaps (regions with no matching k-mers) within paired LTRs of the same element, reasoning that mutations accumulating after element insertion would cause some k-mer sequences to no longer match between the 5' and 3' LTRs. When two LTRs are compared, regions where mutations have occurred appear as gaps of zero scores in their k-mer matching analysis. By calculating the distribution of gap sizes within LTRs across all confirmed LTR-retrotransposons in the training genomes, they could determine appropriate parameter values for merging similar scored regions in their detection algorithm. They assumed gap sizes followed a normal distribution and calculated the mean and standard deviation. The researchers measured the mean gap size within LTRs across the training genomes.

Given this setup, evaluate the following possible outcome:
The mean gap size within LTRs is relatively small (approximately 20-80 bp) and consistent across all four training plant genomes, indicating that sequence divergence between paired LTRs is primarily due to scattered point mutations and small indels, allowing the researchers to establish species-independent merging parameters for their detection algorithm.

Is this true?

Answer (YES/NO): NO